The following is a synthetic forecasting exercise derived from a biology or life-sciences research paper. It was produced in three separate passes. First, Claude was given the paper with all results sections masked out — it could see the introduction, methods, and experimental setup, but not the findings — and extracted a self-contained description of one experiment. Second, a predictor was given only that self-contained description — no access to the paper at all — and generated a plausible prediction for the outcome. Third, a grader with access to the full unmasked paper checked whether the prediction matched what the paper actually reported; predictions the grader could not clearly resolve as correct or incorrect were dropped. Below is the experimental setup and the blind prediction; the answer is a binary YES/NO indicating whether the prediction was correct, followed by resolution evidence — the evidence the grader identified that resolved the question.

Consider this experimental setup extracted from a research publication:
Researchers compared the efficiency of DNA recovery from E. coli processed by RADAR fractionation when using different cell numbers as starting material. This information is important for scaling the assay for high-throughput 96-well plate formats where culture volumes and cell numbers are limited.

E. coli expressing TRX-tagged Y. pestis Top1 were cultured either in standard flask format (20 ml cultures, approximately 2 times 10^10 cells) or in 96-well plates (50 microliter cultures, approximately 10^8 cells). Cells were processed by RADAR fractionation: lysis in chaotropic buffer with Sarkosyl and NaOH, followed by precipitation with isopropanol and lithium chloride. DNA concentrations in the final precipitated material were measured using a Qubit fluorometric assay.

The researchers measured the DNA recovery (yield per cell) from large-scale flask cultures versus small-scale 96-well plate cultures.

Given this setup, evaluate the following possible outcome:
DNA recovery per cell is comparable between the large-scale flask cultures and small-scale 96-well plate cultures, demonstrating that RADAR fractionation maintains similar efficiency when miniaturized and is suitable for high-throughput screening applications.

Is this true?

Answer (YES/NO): NO